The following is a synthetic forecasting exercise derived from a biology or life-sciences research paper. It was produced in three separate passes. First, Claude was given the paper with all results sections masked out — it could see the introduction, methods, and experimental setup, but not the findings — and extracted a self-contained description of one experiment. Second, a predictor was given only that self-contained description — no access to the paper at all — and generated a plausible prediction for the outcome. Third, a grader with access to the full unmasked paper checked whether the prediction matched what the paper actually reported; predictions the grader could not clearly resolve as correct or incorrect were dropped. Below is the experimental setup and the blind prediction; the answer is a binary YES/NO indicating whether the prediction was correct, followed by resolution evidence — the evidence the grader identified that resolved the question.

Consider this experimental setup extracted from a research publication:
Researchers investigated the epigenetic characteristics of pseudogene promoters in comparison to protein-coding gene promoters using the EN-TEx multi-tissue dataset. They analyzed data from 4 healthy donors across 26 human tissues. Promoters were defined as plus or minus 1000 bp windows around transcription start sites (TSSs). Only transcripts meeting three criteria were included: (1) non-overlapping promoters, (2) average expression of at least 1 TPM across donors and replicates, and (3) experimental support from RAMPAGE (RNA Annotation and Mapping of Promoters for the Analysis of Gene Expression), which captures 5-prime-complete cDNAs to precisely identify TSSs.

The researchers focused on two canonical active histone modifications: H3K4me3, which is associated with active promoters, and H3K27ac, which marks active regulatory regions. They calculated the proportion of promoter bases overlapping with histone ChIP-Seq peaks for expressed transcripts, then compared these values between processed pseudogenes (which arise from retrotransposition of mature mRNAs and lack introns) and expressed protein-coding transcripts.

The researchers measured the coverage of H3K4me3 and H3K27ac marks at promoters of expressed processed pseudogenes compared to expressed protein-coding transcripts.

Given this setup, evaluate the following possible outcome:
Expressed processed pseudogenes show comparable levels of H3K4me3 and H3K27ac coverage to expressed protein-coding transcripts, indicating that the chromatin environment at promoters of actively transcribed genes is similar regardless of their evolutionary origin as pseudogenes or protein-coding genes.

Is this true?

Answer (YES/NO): NO